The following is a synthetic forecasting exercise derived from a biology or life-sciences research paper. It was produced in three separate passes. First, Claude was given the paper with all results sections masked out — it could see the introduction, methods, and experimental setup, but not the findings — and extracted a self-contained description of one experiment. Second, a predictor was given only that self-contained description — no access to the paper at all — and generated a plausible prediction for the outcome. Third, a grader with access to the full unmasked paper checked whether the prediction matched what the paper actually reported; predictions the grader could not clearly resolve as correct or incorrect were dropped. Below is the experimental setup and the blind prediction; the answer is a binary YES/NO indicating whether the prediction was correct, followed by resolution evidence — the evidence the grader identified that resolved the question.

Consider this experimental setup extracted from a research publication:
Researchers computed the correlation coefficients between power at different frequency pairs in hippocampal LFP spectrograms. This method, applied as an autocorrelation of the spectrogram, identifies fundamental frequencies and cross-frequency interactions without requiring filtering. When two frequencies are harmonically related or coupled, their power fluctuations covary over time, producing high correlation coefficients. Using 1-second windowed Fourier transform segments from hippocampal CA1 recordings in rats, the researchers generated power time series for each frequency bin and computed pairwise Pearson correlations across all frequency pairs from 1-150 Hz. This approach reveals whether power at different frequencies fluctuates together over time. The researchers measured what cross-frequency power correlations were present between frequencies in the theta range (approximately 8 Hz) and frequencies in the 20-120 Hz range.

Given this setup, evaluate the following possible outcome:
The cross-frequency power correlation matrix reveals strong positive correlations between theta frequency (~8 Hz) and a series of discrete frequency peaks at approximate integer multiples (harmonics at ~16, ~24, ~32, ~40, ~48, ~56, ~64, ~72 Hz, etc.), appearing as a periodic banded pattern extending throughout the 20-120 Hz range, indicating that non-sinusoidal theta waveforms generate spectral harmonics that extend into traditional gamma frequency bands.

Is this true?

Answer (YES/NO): NO